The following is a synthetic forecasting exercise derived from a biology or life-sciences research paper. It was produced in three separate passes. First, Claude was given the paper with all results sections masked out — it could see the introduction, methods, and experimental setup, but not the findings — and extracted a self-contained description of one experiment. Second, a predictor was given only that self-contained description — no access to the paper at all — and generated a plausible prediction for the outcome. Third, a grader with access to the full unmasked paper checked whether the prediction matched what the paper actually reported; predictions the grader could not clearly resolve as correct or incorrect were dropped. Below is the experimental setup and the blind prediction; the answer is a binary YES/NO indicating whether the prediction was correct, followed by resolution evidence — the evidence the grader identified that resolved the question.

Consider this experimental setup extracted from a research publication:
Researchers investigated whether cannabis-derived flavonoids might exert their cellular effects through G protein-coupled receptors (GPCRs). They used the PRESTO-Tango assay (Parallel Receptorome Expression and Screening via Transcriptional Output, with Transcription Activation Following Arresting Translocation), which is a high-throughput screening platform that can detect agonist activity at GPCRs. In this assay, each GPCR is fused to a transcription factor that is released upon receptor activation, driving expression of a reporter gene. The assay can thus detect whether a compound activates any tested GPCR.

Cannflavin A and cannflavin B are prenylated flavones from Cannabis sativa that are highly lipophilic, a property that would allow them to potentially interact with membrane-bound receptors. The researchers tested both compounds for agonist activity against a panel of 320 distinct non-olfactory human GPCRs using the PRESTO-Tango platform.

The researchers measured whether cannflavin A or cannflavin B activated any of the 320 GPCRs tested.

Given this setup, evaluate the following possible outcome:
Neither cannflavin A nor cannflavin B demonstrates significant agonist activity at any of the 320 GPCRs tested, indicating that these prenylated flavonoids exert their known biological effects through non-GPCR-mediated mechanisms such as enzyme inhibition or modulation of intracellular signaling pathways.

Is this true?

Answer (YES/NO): YES